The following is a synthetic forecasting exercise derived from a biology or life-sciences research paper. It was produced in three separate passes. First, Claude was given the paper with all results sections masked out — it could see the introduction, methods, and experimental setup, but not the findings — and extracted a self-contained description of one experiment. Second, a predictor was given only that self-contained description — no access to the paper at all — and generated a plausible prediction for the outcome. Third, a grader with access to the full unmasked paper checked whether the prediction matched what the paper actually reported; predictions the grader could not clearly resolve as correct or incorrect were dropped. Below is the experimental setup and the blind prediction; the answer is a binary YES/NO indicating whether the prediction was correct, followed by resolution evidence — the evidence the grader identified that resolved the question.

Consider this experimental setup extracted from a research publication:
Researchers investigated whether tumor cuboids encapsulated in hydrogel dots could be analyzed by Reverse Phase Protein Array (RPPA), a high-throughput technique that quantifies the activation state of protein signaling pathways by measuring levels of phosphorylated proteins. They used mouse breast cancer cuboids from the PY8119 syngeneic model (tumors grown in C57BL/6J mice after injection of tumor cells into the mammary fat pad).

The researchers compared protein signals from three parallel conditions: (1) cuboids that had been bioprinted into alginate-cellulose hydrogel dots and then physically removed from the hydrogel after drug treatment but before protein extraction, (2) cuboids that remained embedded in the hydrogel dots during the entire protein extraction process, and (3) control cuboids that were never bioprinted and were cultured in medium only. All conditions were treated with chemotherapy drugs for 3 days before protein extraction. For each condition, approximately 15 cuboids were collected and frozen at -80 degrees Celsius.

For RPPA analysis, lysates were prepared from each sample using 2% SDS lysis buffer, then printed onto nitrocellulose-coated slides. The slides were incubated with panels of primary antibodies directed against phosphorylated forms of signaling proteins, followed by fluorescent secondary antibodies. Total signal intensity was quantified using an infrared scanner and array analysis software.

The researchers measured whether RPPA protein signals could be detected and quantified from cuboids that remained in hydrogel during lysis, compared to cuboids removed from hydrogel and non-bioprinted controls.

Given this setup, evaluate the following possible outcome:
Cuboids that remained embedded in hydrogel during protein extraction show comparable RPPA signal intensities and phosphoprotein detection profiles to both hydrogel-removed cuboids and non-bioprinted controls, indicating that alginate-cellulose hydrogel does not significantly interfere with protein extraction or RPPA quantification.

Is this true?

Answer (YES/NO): NO